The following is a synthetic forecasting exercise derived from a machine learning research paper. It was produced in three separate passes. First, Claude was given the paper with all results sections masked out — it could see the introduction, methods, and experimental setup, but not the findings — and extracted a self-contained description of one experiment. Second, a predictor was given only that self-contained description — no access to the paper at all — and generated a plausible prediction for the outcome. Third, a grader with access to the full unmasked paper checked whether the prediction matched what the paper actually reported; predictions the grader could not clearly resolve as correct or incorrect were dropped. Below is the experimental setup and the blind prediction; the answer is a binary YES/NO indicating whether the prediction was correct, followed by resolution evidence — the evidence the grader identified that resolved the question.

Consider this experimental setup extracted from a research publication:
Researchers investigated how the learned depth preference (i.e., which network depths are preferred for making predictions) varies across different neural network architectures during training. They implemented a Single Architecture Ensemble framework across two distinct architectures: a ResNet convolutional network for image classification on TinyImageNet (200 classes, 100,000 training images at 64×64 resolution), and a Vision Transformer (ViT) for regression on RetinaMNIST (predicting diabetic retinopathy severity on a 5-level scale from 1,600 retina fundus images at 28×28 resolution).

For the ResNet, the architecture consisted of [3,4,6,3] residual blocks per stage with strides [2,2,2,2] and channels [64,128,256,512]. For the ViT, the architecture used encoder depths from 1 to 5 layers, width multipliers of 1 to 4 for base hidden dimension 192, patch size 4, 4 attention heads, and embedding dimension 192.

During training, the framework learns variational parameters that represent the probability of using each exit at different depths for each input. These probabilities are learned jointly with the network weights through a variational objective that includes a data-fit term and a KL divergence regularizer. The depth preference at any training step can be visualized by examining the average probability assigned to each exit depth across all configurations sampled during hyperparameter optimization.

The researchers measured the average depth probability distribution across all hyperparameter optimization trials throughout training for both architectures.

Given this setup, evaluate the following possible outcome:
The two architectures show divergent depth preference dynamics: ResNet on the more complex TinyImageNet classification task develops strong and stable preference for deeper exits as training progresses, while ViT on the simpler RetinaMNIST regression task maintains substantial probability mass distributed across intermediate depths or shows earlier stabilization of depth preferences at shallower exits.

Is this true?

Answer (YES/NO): NO